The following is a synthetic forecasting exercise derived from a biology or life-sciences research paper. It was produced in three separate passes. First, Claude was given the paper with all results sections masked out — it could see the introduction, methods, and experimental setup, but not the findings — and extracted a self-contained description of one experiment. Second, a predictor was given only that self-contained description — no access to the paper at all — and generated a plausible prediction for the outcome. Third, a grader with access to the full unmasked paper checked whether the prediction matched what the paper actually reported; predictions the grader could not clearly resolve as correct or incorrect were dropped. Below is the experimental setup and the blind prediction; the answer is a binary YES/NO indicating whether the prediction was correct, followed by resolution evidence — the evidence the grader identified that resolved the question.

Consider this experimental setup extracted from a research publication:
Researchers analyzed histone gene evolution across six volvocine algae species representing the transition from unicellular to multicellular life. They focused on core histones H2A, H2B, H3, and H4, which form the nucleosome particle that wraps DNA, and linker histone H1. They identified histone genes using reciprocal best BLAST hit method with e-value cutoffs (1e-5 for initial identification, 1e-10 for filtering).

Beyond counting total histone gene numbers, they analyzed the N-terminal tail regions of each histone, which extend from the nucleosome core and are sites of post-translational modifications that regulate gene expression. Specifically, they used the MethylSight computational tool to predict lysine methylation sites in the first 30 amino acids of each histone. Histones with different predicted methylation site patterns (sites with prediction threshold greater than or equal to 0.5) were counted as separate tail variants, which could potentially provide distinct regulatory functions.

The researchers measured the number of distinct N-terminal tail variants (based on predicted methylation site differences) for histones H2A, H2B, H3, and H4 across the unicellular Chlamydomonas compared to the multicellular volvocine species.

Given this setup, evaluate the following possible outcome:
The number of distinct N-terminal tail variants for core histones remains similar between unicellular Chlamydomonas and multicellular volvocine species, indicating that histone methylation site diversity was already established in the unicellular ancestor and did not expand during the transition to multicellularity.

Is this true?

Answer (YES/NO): NO